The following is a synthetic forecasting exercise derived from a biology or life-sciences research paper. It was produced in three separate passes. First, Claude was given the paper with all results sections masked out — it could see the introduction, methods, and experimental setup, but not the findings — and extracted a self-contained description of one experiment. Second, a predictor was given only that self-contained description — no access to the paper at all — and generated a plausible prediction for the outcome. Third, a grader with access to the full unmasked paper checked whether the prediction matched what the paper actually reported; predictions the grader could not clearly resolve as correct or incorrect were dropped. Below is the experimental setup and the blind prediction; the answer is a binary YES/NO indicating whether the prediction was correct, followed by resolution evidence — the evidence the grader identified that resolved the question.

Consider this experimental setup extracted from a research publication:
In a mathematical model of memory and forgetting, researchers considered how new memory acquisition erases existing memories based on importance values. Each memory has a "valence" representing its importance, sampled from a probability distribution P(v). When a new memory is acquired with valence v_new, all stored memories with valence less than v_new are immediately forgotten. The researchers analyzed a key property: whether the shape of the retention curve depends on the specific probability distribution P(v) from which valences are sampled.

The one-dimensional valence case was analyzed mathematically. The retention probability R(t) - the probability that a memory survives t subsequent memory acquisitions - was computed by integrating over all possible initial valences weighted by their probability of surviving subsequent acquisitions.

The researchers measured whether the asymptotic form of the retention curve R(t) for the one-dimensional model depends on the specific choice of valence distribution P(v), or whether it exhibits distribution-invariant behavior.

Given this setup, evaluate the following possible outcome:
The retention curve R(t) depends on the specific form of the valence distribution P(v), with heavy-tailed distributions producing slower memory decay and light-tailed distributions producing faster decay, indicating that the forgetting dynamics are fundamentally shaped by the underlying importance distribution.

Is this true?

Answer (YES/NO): NO